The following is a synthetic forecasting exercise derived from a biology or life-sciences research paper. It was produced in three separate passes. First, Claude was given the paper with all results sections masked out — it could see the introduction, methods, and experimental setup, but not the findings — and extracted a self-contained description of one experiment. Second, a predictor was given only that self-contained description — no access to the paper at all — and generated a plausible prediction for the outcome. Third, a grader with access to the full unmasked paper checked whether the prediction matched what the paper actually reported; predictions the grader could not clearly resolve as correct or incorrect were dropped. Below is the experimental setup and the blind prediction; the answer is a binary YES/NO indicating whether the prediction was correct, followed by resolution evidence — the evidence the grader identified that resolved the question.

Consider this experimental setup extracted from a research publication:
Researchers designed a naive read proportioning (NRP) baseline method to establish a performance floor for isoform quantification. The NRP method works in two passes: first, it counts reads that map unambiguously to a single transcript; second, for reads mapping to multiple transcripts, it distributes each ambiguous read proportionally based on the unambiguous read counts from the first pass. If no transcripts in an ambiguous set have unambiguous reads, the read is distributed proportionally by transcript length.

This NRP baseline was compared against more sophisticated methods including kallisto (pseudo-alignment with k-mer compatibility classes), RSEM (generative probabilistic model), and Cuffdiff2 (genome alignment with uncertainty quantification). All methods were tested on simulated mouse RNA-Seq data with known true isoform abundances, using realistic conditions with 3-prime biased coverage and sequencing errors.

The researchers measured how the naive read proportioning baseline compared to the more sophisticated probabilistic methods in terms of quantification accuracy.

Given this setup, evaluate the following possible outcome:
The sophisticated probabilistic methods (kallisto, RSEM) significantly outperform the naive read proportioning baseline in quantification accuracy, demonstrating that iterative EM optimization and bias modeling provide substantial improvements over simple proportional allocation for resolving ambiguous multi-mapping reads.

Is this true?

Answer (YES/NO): NO